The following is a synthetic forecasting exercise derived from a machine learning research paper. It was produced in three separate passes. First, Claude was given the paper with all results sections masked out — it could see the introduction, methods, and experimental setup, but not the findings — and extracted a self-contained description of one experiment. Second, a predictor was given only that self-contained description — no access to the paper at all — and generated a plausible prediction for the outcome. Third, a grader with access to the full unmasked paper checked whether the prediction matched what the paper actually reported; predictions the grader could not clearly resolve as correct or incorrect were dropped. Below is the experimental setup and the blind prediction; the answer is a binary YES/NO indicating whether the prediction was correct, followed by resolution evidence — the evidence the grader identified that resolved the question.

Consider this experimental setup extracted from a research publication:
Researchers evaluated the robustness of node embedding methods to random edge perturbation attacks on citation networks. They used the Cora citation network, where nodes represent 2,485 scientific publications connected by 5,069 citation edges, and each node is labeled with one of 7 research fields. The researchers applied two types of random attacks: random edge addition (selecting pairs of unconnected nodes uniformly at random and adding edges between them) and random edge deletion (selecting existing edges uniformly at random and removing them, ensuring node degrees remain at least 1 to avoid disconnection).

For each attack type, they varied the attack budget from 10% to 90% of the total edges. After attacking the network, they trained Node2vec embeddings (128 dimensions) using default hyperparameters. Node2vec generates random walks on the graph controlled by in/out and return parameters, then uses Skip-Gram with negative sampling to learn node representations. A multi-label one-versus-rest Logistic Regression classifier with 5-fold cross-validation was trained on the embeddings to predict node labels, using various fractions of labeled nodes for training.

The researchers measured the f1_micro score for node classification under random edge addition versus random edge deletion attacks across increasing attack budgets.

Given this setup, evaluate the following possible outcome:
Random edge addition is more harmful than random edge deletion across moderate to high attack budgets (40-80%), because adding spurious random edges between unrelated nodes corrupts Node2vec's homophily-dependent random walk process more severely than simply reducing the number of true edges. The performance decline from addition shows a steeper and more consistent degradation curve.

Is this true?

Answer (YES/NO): NO